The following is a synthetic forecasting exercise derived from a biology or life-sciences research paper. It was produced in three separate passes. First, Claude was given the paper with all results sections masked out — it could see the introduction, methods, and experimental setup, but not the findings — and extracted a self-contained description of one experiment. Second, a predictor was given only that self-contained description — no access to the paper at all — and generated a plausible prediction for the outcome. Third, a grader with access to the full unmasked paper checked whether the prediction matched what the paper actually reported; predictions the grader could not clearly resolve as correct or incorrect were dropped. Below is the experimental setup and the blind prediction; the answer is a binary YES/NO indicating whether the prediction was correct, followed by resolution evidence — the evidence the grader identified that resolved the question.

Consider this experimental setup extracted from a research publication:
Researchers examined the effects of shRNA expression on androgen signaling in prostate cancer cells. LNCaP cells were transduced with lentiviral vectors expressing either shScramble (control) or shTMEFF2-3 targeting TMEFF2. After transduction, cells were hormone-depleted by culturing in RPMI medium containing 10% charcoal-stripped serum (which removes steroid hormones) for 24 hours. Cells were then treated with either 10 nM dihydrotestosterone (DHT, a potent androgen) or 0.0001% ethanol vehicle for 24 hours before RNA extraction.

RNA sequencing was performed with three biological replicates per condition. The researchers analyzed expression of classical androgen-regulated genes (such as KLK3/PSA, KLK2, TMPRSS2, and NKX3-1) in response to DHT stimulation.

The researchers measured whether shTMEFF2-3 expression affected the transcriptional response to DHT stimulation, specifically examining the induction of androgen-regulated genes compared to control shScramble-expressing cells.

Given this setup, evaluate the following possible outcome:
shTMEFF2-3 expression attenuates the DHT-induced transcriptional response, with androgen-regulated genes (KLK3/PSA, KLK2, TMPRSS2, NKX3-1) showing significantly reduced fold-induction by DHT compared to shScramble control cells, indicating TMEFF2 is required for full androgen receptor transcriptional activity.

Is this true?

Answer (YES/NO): NO